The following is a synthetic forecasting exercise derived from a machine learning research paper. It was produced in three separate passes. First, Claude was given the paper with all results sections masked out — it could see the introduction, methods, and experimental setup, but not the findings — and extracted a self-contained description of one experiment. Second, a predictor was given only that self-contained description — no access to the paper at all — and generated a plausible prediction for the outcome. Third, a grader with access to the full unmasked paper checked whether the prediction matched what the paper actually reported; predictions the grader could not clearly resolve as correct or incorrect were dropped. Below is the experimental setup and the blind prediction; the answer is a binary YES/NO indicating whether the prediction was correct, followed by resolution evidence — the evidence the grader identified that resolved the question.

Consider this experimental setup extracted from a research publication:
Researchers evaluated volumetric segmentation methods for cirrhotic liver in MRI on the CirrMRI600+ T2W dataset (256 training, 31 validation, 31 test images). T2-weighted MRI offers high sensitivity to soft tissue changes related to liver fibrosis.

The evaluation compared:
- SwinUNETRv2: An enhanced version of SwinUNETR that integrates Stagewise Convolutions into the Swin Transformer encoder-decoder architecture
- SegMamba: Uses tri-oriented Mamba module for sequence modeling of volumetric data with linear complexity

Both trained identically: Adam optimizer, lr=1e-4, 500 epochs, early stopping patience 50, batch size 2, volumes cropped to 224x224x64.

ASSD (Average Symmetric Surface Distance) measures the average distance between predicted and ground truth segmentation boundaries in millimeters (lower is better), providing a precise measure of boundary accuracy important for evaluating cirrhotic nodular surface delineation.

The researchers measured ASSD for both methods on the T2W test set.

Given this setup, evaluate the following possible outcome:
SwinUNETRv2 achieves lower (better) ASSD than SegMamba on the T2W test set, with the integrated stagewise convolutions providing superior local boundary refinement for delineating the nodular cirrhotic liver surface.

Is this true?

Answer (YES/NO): YES